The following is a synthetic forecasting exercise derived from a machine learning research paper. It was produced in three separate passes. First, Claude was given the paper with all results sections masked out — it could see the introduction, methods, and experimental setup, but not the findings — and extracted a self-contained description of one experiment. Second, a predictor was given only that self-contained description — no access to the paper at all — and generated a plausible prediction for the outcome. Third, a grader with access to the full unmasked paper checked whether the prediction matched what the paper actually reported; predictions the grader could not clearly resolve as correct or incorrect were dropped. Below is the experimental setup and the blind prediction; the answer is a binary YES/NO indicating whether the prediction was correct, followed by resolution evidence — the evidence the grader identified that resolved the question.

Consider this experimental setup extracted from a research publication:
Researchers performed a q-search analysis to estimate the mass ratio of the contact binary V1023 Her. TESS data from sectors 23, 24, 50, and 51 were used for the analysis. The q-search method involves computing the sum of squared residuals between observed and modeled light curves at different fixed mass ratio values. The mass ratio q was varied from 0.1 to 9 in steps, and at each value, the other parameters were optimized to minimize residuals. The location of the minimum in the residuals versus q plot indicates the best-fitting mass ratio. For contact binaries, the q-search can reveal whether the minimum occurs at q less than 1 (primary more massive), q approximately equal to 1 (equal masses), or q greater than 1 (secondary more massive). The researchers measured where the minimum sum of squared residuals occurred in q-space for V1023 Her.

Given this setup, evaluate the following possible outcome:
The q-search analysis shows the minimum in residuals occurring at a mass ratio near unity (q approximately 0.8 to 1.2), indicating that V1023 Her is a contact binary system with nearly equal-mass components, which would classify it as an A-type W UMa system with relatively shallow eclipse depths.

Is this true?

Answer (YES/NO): NO